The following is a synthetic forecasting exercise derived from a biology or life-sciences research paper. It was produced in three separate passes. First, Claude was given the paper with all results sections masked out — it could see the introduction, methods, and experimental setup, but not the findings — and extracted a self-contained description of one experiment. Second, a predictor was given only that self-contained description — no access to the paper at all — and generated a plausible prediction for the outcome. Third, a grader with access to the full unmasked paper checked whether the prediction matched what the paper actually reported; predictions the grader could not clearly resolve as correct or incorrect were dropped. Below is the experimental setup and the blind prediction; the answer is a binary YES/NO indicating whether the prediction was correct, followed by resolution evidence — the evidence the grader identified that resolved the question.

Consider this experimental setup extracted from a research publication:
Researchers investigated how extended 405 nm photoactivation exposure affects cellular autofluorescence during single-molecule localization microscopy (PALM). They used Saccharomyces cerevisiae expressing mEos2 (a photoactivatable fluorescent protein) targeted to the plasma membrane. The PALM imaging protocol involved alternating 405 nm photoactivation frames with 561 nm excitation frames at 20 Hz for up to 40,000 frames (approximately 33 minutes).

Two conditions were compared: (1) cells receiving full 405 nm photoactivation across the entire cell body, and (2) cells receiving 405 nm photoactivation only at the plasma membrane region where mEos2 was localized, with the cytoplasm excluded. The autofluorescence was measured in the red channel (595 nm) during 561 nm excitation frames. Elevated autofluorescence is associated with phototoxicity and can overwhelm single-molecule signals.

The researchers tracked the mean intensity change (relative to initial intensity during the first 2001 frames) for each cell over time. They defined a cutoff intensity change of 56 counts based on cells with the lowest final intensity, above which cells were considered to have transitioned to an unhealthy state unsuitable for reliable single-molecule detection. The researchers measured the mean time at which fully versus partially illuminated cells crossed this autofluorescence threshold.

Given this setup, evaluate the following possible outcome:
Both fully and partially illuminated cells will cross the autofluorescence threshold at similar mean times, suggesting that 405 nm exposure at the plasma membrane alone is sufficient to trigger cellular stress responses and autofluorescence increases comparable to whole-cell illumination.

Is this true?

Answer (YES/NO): NO